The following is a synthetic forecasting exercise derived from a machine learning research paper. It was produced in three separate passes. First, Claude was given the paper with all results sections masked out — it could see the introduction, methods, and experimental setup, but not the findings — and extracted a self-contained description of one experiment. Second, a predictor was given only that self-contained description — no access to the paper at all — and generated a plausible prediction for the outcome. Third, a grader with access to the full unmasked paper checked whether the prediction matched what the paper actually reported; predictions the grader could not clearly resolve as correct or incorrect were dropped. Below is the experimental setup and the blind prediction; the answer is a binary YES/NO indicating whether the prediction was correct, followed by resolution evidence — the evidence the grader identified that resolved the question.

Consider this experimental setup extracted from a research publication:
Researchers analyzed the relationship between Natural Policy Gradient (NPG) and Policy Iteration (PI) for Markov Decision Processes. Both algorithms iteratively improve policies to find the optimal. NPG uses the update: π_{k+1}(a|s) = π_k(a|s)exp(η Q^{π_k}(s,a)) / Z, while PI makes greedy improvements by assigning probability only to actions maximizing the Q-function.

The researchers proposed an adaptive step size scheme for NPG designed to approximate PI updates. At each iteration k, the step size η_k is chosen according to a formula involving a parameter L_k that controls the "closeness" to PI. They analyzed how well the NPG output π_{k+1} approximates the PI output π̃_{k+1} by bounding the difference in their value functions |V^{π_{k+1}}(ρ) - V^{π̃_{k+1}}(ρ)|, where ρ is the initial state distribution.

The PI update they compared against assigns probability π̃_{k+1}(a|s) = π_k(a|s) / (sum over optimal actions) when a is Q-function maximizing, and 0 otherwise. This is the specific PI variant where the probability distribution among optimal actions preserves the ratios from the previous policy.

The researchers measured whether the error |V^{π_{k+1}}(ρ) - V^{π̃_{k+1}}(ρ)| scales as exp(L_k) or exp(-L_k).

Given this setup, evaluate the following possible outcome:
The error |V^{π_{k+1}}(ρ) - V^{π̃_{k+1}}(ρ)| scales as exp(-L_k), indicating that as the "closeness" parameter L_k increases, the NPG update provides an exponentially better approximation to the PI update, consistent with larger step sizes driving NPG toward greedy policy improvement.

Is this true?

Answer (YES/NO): YES